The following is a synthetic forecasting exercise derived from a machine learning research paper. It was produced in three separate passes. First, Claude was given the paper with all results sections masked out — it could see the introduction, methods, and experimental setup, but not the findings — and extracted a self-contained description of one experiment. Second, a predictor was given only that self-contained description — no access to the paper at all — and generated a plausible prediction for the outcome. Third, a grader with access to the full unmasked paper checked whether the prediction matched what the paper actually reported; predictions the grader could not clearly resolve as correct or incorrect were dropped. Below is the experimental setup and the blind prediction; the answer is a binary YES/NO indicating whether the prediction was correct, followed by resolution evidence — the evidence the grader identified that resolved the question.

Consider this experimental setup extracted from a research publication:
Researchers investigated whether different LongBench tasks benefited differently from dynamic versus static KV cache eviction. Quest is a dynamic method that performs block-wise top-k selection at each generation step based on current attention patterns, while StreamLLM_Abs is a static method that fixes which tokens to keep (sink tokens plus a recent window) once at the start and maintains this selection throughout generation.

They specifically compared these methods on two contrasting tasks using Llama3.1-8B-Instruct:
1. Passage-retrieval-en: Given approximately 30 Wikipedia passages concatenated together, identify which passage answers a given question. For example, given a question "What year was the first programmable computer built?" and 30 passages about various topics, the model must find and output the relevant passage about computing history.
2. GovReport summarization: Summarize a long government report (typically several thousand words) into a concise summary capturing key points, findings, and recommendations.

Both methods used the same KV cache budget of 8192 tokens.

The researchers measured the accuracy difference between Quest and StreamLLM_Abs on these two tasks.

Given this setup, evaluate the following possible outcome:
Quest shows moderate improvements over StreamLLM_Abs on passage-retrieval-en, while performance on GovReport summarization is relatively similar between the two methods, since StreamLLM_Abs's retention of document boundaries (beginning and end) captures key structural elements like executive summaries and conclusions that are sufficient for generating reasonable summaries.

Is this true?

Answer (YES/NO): NO